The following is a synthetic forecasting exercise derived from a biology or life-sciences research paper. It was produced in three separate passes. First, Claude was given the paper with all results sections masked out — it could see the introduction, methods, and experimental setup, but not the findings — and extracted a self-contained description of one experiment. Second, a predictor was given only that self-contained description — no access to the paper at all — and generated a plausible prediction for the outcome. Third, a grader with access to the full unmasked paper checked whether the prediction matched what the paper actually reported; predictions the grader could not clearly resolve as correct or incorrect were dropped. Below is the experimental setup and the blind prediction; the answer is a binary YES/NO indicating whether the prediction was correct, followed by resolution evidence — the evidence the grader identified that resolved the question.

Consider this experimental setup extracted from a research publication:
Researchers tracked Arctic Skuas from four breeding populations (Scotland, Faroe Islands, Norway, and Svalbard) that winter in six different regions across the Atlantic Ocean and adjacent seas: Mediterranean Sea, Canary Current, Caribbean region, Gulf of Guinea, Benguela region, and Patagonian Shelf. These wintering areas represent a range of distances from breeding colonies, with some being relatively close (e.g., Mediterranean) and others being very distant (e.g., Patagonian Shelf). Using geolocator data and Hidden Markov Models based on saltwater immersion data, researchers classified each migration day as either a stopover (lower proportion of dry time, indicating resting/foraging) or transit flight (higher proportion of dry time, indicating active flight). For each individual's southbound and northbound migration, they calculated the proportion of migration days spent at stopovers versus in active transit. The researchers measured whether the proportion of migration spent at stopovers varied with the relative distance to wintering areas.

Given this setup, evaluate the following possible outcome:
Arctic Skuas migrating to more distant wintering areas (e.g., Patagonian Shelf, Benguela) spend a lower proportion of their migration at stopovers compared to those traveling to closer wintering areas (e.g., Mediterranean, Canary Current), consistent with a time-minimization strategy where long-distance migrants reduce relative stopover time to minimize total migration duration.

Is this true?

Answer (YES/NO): YES